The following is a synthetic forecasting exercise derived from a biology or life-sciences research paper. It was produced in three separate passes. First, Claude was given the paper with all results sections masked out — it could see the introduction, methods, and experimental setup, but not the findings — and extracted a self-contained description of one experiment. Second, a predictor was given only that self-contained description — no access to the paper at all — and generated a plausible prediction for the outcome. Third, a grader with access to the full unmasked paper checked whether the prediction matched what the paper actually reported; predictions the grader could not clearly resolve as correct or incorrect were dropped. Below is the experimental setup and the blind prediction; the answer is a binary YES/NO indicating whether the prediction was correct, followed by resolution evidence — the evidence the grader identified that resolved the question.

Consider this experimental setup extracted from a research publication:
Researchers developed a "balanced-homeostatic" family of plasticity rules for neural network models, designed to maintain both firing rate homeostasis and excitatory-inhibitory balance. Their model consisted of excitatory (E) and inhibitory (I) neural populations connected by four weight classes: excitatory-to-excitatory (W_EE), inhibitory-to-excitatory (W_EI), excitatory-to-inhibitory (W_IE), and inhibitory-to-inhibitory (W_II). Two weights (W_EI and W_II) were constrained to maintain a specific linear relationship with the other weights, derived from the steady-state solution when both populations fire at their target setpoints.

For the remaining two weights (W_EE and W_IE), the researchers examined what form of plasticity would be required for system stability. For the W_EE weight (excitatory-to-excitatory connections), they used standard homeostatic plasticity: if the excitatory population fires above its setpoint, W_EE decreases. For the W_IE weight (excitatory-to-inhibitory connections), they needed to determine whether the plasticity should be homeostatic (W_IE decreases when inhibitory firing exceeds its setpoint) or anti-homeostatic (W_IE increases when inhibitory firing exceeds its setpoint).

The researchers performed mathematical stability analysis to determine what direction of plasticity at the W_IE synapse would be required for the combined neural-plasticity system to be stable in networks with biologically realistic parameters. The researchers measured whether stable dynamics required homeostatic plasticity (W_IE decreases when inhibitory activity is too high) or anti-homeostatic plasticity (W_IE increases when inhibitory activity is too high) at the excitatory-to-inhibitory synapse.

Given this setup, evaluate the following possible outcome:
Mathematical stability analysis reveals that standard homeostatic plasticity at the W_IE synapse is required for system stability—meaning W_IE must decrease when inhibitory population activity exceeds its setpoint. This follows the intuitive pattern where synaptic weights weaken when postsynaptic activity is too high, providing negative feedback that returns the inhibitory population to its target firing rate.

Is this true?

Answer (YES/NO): NO